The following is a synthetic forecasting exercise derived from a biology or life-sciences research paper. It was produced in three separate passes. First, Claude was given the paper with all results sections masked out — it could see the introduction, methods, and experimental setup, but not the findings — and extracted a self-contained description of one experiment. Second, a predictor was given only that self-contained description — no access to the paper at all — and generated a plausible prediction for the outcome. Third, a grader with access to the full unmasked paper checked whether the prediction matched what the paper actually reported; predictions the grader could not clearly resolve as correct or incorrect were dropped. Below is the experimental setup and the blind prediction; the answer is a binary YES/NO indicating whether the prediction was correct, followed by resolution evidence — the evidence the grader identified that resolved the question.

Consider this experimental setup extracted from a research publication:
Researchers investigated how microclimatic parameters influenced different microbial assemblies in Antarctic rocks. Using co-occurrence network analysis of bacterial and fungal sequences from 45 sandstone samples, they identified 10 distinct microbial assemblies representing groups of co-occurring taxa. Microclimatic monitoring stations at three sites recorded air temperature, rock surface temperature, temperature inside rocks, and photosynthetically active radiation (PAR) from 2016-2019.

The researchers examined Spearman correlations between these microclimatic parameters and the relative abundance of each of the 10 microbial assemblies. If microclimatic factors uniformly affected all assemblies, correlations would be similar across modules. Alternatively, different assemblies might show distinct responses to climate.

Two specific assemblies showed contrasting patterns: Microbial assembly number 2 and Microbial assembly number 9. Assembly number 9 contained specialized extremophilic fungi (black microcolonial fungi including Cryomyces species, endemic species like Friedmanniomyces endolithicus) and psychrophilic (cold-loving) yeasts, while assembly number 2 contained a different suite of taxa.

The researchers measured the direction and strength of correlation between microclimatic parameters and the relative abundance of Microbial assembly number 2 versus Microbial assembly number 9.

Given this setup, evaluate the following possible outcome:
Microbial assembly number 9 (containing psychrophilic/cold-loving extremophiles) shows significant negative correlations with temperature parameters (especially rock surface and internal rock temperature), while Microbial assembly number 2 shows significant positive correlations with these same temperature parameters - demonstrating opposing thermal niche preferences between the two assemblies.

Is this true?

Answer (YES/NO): NO